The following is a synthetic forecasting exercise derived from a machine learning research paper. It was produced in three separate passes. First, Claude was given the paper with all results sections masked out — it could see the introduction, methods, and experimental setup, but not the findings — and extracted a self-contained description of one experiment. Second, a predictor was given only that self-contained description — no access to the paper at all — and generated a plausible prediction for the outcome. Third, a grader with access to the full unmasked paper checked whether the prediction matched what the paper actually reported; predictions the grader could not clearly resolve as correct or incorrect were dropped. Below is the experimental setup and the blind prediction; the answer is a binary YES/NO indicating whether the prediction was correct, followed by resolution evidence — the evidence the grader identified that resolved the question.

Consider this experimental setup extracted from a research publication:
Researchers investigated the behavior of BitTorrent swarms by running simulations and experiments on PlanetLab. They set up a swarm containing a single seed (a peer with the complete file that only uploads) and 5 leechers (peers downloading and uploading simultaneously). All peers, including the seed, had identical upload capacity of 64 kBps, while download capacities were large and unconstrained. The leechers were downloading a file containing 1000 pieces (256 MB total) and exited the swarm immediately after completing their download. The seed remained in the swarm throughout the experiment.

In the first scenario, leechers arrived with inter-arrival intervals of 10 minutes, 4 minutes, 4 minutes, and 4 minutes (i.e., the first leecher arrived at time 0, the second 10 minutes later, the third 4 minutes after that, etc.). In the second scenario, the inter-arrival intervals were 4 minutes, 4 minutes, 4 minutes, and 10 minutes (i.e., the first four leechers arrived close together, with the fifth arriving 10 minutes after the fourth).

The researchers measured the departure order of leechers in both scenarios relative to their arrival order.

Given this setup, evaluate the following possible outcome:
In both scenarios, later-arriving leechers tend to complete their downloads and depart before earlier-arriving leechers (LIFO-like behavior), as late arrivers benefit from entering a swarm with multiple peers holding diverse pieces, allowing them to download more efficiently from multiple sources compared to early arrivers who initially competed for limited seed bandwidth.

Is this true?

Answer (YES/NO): NO